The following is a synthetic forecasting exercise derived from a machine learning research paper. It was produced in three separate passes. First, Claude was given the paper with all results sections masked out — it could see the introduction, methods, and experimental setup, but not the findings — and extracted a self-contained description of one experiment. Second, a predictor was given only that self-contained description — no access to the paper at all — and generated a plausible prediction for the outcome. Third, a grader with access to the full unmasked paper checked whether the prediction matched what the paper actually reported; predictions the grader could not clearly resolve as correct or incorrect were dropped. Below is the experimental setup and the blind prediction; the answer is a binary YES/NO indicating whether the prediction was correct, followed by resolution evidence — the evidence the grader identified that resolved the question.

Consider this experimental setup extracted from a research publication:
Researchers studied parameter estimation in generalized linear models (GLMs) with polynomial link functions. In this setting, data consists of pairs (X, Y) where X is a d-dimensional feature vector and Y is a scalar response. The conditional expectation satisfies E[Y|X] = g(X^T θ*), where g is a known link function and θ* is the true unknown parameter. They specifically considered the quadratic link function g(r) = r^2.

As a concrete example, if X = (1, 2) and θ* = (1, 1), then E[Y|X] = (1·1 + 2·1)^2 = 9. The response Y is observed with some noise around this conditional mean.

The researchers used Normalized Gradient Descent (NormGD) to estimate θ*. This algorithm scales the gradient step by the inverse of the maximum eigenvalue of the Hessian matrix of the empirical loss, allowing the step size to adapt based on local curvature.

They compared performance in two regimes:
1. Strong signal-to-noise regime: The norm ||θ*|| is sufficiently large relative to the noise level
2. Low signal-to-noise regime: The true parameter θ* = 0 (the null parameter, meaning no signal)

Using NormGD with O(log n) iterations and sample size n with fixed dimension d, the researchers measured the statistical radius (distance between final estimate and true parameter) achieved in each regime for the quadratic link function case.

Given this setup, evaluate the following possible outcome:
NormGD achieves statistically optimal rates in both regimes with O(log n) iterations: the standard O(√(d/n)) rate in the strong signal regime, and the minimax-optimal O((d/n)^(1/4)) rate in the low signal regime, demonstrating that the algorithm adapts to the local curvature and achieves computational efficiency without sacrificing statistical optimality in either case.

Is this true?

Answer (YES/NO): NO